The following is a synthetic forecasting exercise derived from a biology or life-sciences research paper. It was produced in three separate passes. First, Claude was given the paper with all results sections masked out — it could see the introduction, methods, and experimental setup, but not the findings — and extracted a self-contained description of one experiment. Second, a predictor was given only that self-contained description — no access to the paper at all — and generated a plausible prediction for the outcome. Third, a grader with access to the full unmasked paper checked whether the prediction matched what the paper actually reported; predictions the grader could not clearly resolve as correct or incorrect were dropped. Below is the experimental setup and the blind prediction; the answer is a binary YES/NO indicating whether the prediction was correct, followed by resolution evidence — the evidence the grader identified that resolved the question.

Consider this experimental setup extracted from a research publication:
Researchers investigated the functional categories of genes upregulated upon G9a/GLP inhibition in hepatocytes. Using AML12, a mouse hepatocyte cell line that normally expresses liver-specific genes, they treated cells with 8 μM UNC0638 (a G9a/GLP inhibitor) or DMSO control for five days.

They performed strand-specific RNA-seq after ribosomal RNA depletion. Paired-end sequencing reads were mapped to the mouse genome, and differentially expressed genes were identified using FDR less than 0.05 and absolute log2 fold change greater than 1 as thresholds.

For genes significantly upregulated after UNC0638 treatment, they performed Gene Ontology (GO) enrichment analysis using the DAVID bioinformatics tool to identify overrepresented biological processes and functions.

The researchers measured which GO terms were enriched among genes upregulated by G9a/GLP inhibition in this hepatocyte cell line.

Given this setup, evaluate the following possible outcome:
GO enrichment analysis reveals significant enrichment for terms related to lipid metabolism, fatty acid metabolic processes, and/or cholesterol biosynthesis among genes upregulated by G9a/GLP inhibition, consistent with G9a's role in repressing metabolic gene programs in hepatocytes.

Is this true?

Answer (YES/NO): YES